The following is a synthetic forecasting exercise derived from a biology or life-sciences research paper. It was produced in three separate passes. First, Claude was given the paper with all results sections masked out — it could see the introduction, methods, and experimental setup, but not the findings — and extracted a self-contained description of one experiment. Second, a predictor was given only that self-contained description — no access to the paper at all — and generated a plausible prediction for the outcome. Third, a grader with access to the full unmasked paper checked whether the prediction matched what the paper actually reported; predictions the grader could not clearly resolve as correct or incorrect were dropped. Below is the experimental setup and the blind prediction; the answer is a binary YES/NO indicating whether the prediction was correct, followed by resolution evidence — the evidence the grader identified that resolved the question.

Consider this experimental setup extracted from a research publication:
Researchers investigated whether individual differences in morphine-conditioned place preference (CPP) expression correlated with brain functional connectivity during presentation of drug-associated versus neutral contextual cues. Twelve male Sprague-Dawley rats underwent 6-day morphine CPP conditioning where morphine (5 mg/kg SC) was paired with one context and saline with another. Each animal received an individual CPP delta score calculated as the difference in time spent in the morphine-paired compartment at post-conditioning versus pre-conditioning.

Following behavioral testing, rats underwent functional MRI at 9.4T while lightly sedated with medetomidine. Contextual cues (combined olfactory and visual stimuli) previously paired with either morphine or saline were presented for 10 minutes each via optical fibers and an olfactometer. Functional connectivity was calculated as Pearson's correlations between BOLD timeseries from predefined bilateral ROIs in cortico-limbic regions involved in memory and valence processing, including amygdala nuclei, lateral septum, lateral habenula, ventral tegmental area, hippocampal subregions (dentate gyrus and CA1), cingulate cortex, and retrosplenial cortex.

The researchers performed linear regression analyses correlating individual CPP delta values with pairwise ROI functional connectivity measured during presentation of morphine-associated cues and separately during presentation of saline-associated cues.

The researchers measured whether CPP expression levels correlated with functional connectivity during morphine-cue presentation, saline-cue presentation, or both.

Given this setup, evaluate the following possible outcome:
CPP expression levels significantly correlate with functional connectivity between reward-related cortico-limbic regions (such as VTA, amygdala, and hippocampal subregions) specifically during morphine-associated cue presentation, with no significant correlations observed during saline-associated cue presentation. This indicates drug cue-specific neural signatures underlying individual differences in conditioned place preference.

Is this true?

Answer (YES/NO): NO